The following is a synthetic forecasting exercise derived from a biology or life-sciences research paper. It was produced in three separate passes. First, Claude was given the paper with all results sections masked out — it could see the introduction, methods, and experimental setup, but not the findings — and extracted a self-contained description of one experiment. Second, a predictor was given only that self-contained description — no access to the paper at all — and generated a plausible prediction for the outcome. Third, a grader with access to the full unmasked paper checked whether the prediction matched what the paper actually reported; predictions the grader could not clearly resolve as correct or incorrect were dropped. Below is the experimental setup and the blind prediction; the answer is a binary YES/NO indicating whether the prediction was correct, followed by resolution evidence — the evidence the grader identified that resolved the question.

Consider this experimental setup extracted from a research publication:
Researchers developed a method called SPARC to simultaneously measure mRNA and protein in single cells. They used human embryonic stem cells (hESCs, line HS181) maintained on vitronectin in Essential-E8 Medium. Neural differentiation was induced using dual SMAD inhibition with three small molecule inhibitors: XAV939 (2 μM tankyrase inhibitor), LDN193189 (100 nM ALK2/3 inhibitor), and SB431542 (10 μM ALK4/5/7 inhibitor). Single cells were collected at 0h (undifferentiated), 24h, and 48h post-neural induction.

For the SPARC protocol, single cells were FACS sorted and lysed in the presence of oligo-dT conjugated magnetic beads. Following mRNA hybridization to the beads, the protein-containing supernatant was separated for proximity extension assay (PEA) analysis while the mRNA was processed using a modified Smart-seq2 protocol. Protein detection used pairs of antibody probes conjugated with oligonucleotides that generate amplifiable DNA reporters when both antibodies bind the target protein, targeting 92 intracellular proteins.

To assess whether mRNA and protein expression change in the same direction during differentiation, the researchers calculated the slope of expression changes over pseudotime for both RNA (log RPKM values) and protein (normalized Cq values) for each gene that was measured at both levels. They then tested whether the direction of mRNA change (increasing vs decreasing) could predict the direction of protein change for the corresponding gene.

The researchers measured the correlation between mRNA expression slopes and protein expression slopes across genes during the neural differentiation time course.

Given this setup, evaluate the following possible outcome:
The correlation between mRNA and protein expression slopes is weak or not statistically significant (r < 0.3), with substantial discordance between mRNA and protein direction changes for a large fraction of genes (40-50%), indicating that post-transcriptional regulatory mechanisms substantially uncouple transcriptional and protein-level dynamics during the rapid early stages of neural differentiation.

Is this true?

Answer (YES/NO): NO